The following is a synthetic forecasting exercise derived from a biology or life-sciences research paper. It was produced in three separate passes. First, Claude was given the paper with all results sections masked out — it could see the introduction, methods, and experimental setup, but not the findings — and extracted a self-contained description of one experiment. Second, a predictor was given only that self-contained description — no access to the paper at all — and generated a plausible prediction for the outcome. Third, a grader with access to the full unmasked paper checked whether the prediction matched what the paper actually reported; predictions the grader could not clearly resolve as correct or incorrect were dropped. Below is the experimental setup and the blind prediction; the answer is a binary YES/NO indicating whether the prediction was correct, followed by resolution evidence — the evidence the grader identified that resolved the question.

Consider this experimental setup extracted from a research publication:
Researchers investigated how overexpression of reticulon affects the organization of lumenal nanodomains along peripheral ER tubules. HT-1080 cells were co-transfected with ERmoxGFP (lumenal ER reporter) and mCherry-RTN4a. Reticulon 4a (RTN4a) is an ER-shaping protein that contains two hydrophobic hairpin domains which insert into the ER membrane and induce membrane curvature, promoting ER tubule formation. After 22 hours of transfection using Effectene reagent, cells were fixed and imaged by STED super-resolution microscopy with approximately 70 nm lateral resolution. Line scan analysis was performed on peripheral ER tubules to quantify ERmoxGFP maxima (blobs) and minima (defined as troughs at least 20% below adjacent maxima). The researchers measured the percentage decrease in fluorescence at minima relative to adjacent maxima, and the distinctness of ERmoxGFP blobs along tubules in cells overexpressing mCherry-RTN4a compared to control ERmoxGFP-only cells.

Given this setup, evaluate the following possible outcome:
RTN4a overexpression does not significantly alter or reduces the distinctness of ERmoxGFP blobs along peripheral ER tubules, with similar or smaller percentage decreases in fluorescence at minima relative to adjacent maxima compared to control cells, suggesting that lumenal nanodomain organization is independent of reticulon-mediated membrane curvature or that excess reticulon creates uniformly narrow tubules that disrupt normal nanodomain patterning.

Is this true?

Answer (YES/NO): NO